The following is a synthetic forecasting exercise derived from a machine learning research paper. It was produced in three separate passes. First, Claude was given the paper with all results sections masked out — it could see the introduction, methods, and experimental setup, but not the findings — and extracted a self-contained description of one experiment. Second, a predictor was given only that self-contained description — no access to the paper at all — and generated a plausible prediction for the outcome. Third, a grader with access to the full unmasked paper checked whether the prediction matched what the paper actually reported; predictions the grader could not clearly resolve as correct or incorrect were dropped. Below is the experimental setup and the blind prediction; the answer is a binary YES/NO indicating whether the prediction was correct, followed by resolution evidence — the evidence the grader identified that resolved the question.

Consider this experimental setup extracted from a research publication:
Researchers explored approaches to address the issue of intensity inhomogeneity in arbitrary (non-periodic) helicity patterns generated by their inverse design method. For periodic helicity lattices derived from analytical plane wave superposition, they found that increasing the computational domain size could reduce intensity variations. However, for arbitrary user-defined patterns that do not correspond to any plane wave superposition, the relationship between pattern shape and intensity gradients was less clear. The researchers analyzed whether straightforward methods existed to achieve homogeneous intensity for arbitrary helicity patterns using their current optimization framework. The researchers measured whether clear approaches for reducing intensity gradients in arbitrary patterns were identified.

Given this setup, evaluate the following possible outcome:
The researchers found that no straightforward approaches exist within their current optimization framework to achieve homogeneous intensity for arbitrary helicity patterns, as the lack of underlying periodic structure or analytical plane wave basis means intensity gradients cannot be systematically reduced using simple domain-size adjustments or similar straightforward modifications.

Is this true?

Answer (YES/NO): YES